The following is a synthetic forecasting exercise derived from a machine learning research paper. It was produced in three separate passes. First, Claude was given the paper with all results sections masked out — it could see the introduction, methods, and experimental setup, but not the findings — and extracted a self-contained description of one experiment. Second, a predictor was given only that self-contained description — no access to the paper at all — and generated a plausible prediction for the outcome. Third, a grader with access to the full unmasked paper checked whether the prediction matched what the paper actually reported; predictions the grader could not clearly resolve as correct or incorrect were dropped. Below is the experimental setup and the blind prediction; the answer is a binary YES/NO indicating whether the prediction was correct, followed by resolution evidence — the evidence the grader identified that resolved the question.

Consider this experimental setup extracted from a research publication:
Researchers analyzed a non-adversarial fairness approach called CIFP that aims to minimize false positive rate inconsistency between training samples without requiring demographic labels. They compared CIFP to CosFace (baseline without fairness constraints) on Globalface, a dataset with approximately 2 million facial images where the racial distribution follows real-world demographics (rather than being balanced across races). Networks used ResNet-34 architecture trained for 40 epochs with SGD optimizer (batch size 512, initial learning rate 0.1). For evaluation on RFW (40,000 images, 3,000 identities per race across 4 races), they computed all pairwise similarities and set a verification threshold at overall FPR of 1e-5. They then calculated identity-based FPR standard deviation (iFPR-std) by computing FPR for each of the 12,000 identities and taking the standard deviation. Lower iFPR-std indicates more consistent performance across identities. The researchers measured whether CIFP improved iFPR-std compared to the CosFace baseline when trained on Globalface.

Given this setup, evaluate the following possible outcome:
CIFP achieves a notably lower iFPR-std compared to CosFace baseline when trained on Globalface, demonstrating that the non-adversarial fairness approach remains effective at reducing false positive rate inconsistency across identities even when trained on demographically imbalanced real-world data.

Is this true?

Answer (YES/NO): NO